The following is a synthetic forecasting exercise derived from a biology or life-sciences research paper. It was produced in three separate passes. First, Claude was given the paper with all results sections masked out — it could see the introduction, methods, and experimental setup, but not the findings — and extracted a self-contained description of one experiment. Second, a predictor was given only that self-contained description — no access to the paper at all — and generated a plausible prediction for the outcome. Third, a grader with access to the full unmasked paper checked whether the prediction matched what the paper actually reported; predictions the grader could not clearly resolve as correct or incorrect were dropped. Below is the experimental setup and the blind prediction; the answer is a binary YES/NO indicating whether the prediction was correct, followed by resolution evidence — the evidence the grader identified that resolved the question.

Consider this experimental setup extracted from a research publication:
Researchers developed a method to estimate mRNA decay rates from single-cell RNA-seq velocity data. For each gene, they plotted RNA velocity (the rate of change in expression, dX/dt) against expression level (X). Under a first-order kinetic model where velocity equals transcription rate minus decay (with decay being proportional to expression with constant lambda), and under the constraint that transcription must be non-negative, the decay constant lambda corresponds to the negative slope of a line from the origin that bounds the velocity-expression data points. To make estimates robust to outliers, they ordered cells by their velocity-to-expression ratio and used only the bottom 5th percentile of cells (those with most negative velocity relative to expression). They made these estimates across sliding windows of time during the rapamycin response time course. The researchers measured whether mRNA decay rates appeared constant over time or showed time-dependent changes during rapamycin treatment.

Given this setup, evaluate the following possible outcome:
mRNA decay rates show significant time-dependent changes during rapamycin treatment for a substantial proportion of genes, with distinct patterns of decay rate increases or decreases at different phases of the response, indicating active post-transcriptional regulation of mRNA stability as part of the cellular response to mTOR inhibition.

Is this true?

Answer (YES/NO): YES